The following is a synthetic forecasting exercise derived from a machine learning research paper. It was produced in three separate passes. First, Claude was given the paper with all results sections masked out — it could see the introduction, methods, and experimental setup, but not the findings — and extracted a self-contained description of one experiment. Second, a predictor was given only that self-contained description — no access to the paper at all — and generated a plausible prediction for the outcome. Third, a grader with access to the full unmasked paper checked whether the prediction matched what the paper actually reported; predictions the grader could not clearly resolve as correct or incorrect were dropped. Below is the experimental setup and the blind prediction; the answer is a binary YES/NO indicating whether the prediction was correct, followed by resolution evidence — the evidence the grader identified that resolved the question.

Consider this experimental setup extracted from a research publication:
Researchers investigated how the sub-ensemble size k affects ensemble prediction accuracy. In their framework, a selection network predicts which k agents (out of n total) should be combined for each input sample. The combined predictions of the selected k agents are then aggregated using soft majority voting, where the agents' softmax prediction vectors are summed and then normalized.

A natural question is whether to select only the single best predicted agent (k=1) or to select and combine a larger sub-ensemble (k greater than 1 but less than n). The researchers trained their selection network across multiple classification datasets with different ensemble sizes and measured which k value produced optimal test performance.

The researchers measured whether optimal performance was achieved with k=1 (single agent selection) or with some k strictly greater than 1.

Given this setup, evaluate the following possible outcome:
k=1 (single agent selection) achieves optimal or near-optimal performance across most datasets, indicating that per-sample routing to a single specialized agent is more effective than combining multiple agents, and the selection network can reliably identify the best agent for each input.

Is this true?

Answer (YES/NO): NO